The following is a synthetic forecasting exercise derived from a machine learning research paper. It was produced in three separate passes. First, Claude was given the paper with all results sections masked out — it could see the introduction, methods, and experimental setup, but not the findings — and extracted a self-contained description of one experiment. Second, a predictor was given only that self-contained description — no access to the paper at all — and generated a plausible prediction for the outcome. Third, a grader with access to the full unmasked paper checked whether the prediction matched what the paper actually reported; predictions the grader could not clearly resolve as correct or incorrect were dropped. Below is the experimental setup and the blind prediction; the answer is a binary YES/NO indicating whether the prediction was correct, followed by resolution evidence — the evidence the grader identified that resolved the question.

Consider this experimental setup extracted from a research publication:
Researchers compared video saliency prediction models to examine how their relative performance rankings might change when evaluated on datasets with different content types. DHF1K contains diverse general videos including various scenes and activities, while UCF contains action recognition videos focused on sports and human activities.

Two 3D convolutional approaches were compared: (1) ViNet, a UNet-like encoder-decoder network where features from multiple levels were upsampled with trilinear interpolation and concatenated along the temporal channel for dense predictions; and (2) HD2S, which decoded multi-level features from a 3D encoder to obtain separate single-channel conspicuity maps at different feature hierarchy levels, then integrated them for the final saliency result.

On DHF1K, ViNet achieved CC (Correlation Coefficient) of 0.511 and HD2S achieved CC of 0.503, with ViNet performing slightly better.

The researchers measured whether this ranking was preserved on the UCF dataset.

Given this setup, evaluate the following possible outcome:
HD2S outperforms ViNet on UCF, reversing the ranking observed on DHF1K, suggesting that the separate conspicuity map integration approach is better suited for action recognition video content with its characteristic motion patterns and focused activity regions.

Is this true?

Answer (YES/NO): NO